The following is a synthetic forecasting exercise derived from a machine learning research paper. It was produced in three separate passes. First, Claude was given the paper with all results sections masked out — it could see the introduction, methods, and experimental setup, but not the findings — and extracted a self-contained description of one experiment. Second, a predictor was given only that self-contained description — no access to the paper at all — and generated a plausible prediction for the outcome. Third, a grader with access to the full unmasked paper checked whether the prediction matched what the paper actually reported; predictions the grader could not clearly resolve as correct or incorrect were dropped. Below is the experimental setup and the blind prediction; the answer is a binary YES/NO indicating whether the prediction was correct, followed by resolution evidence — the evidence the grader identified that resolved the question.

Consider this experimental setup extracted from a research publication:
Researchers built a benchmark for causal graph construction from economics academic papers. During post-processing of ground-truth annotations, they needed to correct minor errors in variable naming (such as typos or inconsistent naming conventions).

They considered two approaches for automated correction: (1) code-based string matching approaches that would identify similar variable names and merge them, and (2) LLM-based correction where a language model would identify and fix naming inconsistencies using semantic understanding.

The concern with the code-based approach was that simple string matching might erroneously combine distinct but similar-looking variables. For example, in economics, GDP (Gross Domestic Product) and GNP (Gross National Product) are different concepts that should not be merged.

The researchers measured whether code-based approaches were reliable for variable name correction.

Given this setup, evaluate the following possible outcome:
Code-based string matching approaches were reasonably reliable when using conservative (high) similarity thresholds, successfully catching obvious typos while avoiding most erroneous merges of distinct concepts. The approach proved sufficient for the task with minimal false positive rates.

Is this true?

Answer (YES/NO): NO